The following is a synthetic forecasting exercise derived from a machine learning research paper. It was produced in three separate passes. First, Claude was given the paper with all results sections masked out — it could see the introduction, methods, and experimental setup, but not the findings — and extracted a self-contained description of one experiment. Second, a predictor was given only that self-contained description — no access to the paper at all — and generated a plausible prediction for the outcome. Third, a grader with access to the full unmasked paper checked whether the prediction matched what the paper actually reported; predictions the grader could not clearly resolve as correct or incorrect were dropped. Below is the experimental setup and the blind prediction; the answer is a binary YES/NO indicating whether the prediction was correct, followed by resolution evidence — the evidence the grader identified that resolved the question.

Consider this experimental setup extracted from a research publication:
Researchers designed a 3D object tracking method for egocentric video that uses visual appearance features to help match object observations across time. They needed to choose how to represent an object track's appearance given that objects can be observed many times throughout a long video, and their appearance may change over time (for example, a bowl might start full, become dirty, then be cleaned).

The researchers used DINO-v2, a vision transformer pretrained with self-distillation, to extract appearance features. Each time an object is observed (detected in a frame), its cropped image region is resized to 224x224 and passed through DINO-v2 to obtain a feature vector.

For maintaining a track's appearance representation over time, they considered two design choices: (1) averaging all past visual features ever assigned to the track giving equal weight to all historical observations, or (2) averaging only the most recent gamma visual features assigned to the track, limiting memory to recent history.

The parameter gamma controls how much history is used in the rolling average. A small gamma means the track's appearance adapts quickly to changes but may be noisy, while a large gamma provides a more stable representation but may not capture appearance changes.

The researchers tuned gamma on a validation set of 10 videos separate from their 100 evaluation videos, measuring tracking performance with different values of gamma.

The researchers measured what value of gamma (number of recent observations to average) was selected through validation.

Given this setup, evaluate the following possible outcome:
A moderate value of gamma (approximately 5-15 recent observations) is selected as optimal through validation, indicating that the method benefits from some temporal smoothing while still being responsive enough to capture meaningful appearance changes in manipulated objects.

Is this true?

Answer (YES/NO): NO